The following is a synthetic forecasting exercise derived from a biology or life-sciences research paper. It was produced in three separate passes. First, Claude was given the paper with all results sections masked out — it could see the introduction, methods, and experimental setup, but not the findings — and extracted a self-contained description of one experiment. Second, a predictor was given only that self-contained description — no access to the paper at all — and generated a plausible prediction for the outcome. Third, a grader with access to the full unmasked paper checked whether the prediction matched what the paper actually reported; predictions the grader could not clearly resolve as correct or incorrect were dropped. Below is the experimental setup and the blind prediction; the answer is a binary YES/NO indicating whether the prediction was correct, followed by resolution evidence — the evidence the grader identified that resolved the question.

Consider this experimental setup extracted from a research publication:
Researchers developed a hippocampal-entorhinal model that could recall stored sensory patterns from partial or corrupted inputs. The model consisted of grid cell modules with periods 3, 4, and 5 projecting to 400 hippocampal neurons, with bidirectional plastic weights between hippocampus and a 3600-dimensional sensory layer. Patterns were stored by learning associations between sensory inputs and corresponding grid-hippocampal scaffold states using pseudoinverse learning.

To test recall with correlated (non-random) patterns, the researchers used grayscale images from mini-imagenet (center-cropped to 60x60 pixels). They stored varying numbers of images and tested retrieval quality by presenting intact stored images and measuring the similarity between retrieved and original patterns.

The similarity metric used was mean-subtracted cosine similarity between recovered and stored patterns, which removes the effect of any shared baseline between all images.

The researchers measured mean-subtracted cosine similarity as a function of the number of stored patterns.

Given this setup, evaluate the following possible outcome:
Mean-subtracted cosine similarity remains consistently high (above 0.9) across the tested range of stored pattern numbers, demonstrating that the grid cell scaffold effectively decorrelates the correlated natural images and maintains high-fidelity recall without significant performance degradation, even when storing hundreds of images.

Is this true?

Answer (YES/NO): NO